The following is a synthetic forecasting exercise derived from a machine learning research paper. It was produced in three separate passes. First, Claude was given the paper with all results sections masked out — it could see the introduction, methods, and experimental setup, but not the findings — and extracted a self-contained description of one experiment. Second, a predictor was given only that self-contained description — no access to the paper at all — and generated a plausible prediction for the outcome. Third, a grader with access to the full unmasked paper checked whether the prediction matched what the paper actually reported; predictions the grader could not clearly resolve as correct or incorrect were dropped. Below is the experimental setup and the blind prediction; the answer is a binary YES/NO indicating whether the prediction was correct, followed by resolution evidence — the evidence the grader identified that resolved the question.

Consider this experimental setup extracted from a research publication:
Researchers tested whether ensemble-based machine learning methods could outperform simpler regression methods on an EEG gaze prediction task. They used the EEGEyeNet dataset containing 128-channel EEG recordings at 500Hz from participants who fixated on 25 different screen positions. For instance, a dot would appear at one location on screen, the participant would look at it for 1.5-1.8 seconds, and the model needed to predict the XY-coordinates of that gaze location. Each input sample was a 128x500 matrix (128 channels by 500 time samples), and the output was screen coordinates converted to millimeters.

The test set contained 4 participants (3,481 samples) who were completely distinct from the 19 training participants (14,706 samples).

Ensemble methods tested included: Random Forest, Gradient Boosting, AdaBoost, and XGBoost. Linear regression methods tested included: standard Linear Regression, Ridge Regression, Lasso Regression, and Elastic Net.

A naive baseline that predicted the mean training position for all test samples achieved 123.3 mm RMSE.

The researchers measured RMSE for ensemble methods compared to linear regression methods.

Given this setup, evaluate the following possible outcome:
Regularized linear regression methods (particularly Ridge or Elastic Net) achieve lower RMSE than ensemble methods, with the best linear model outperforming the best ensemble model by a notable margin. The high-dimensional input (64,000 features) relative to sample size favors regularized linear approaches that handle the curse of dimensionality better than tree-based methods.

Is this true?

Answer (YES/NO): NO